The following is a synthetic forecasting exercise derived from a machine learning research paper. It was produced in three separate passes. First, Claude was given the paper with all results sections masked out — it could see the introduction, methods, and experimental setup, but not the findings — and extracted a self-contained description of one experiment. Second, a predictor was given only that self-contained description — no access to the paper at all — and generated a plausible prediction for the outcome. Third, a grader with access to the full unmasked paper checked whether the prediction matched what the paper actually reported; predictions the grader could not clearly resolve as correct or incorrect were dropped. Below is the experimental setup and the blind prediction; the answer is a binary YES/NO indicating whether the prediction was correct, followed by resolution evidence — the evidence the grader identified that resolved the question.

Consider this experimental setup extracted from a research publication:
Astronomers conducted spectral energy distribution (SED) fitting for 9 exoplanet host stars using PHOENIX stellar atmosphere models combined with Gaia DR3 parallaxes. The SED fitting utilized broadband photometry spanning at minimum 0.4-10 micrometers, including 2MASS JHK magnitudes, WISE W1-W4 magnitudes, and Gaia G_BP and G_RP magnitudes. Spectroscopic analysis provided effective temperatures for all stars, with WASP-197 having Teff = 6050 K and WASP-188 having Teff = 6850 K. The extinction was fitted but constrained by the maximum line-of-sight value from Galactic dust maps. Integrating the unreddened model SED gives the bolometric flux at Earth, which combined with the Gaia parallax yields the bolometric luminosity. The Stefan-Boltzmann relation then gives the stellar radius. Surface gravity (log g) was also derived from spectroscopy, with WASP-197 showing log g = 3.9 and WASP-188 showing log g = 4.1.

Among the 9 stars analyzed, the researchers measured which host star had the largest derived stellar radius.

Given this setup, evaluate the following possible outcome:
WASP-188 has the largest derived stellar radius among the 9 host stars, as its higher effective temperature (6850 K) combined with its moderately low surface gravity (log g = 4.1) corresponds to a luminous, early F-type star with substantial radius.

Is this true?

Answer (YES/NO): NO